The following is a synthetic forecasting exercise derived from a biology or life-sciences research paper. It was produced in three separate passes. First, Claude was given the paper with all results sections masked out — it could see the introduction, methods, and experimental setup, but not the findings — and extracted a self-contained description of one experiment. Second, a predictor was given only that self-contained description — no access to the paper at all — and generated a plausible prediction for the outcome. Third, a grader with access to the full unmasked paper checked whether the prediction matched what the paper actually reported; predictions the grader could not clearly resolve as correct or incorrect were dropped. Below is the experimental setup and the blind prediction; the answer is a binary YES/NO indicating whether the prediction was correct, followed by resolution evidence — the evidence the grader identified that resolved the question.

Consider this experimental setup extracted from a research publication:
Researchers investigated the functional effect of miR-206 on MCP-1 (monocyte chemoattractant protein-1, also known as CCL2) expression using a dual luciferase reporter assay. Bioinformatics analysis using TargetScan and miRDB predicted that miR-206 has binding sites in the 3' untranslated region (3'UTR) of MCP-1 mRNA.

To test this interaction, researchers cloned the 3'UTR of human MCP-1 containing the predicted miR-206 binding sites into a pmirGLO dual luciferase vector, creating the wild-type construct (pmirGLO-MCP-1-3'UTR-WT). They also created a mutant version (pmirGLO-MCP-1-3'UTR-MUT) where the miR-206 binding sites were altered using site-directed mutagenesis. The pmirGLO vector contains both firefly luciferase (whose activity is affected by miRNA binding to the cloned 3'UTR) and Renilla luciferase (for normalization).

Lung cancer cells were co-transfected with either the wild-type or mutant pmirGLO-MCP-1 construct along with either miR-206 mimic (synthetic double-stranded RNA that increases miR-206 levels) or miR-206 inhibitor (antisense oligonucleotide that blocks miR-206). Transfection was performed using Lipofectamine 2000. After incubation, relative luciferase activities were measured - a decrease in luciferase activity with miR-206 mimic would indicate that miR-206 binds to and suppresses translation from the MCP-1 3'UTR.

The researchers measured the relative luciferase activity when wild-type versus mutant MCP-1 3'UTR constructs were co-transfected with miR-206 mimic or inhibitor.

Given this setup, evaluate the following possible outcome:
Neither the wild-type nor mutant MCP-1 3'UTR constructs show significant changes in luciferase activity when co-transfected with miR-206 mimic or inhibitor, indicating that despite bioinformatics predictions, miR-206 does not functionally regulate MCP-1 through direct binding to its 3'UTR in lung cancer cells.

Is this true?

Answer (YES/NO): NO